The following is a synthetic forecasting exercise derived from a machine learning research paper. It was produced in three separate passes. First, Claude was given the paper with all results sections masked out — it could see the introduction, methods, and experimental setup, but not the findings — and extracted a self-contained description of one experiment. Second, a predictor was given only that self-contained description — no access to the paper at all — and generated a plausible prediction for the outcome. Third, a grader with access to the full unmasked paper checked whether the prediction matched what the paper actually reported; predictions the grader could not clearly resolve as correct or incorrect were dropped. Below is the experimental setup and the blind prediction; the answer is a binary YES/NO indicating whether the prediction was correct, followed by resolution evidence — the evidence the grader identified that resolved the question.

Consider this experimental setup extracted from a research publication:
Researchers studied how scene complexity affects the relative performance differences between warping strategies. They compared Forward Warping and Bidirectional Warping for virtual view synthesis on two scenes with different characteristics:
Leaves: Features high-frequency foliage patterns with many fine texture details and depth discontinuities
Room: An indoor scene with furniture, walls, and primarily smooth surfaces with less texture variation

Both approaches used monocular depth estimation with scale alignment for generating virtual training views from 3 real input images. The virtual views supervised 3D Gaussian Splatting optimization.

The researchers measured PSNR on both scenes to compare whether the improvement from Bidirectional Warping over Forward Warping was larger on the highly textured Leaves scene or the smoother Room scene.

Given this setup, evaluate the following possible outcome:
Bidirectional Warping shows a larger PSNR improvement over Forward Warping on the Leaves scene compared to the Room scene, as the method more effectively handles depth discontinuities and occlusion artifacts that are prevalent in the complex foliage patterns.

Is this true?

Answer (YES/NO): NO